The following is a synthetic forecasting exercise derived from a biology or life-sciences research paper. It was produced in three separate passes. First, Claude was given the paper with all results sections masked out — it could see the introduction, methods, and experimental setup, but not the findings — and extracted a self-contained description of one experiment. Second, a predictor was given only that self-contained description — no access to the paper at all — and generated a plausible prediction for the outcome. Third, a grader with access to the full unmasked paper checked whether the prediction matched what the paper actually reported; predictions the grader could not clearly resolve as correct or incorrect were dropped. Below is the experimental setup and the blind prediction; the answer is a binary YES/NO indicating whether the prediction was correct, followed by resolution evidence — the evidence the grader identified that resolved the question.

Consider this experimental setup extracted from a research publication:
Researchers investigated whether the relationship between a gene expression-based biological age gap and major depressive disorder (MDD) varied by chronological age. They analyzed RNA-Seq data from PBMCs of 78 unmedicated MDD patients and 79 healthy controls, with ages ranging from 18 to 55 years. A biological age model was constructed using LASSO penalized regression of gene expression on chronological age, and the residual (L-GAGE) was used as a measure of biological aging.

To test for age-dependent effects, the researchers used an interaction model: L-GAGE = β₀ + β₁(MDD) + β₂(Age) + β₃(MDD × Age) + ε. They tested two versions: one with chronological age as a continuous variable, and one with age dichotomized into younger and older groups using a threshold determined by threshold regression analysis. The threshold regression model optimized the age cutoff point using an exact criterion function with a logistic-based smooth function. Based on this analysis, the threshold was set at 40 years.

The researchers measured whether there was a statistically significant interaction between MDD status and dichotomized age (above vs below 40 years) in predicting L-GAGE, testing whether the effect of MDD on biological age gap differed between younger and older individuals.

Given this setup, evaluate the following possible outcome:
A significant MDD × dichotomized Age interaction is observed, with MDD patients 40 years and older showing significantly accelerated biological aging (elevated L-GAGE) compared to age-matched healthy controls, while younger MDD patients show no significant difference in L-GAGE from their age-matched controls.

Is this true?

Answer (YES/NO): YES